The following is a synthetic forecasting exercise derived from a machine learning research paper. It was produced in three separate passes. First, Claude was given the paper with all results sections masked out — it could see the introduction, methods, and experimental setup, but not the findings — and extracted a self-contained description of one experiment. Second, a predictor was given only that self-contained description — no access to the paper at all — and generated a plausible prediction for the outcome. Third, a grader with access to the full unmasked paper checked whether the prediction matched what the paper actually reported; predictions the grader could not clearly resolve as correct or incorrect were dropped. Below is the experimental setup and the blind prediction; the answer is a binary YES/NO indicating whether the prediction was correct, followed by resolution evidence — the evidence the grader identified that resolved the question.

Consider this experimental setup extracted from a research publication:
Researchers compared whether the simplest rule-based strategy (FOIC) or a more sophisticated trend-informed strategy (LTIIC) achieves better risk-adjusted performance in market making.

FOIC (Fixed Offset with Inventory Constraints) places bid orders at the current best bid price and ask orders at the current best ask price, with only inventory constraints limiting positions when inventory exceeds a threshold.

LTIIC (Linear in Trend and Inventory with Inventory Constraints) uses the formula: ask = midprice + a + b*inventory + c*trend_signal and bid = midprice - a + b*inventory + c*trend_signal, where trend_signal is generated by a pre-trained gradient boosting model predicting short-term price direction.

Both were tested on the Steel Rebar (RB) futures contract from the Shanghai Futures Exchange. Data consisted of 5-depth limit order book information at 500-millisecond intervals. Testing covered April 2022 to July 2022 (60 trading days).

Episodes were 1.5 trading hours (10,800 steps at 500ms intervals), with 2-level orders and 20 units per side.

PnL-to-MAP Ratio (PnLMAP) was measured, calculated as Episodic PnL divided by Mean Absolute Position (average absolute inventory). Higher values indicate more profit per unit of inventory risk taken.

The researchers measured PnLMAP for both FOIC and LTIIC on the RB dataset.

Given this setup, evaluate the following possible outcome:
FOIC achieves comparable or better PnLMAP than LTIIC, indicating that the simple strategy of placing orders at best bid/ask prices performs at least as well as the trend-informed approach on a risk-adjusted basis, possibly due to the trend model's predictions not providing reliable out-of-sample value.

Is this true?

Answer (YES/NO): NO